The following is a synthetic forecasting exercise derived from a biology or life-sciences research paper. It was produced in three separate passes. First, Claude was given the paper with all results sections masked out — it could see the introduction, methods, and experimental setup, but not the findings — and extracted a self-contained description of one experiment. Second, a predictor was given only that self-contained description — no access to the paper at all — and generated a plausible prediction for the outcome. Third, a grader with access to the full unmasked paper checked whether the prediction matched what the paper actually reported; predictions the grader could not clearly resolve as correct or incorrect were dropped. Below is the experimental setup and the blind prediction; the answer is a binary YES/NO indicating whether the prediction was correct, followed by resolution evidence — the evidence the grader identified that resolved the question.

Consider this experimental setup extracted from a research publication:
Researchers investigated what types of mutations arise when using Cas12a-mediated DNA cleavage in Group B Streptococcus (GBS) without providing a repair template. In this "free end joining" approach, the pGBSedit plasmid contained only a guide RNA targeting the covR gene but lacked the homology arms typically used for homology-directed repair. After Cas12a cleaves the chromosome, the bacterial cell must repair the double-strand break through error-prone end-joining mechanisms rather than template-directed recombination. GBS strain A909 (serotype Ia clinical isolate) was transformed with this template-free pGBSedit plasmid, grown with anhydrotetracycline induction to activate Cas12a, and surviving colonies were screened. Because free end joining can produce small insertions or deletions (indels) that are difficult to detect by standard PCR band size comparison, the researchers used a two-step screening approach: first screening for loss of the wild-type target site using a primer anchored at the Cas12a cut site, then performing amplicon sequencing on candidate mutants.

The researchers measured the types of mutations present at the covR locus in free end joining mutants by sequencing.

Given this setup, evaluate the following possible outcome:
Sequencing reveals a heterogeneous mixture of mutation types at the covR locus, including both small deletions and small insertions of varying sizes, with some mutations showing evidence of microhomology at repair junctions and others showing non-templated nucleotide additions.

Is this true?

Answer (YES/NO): NO